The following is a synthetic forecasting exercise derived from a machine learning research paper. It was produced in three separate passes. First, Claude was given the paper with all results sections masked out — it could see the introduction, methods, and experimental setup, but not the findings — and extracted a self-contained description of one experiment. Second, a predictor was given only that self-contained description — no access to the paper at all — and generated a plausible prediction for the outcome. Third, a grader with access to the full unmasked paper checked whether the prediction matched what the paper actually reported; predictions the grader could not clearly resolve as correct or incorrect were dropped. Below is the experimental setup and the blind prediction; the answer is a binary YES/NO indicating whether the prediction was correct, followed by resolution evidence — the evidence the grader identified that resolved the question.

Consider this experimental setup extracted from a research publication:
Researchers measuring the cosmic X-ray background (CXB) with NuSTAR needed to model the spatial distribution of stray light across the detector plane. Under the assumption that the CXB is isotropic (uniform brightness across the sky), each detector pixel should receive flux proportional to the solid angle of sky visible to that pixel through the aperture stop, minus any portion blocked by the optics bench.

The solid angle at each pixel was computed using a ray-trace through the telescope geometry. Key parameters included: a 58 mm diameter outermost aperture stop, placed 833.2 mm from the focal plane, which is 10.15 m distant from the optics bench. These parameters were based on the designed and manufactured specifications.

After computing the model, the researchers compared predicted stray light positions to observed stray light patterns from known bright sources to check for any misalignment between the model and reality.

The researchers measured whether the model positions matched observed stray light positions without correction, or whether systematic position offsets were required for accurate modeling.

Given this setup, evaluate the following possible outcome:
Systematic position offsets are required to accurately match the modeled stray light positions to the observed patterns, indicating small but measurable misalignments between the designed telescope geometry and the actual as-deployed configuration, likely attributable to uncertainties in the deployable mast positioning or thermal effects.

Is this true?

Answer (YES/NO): YES